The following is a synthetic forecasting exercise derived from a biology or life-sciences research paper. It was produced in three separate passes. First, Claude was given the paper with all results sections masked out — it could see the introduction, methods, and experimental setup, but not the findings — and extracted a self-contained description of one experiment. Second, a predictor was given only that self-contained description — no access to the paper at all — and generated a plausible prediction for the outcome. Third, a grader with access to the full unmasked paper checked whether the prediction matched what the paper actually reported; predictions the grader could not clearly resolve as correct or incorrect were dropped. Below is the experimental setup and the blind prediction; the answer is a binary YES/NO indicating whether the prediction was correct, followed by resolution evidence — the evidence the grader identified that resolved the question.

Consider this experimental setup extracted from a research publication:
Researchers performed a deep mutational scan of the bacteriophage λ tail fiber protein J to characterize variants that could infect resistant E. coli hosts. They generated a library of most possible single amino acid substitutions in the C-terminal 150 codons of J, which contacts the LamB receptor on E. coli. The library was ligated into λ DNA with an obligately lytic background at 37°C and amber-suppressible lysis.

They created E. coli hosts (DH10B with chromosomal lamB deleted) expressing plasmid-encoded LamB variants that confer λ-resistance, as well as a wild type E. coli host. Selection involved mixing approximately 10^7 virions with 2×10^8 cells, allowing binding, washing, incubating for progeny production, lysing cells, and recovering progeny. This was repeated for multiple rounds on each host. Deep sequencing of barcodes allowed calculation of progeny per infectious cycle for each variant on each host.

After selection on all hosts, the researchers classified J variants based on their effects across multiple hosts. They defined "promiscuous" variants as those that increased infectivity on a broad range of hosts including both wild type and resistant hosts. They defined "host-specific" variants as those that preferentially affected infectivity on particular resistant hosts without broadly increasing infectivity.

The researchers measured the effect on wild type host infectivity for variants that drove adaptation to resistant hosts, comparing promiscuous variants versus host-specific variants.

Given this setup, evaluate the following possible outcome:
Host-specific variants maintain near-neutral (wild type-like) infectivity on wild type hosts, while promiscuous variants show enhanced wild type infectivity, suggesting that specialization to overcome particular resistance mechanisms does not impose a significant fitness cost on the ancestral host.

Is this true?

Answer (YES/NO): NO